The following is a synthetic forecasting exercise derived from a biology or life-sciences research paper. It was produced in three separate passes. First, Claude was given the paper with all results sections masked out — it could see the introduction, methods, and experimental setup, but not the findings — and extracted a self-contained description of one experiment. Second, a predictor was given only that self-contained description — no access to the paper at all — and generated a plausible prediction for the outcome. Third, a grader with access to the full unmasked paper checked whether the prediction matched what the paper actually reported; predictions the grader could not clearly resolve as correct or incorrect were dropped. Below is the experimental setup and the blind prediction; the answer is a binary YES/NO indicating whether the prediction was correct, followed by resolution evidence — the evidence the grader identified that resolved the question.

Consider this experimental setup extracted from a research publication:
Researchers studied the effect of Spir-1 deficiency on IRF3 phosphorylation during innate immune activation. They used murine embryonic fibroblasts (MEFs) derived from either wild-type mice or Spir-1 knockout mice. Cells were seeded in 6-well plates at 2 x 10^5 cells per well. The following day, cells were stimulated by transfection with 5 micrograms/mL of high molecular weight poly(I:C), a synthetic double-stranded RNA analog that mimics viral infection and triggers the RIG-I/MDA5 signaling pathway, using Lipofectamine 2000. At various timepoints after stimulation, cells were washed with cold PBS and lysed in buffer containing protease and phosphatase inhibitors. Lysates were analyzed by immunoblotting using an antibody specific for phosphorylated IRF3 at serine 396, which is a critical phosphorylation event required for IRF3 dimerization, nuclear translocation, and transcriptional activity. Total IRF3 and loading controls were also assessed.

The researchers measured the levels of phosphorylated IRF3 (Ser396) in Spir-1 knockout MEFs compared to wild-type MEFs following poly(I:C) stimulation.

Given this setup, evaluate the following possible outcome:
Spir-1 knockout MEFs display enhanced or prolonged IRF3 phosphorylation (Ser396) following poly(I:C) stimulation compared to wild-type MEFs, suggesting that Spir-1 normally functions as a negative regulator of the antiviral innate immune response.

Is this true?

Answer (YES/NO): NO